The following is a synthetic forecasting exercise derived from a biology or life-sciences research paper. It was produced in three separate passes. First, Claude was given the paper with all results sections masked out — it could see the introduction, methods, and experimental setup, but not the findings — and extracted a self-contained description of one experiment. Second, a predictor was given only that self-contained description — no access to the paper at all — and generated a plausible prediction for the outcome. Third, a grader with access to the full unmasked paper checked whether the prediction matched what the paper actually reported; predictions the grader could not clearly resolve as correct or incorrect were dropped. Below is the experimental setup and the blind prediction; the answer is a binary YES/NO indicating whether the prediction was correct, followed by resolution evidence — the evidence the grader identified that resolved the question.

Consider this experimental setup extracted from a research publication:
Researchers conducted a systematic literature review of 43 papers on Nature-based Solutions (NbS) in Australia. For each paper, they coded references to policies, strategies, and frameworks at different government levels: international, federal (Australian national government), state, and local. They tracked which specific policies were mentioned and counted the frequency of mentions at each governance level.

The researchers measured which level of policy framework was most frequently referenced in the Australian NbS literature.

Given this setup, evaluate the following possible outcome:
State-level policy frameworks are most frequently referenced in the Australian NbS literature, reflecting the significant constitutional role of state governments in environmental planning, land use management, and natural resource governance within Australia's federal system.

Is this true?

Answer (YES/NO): NO